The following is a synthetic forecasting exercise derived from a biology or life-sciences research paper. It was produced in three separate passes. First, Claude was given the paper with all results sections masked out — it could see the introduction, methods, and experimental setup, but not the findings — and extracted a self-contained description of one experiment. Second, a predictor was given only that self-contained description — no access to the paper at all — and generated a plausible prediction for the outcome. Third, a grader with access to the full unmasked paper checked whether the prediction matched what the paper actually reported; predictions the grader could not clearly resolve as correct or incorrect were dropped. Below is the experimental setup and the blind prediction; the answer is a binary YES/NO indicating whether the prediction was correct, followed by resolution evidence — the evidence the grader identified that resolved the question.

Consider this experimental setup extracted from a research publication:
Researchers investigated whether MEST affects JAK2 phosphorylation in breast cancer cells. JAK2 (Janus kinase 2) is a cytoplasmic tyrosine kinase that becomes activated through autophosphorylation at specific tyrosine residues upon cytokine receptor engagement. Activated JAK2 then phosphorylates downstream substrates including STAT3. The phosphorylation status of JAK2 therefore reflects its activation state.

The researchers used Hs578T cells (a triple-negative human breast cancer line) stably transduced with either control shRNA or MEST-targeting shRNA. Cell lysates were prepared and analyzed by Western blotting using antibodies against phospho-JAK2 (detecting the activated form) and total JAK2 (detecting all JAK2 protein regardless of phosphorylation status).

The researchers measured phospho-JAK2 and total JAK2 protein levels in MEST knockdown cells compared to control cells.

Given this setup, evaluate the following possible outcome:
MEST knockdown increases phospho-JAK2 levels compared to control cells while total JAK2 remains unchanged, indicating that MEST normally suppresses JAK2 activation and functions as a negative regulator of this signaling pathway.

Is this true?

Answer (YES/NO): NO